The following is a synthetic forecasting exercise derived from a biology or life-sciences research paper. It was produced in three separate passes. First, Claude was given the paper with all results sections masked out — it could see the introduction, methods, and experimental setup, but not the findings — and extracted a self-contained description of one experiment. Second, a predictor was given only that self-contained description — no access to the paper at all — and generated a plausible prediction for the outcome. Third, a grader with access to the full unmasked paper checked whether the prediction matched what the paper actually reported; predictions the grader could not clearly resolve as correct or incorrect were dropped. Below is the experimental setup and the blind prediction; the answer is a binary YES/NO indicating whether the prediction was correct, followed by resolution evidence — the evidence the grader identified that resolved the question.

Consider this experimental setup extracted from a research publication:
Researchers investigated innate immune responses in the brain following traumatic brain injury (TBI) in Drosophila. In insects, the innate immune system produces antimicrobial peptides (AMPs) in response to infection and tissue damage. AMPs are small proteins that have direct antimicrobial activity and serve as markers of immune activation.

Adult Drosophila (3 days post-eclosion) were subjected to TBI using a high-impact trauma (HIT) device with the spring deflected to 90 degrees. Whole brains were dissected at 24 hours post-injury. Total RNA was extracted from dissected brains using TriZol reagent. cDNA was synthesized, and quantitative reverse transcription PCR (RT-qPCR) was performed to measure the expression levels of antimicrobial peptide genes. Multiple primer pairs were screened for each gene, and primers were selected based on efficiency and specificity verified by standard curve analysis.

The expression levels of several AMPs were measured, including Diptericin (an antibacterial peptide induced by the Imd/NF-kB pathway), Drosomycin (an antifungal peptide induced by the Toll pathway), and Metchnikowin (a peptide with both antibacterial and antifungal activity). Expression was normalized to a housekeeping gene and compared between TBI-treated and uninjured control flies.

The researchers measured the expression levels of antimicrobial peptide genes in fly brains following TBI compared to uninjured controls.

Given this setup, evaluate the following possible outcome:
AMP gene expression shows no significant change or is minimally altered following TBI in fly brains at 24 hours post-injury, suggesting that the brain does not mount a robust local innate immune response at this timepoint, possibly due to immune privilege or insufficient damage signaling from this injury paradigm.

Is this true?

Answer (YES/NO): NO